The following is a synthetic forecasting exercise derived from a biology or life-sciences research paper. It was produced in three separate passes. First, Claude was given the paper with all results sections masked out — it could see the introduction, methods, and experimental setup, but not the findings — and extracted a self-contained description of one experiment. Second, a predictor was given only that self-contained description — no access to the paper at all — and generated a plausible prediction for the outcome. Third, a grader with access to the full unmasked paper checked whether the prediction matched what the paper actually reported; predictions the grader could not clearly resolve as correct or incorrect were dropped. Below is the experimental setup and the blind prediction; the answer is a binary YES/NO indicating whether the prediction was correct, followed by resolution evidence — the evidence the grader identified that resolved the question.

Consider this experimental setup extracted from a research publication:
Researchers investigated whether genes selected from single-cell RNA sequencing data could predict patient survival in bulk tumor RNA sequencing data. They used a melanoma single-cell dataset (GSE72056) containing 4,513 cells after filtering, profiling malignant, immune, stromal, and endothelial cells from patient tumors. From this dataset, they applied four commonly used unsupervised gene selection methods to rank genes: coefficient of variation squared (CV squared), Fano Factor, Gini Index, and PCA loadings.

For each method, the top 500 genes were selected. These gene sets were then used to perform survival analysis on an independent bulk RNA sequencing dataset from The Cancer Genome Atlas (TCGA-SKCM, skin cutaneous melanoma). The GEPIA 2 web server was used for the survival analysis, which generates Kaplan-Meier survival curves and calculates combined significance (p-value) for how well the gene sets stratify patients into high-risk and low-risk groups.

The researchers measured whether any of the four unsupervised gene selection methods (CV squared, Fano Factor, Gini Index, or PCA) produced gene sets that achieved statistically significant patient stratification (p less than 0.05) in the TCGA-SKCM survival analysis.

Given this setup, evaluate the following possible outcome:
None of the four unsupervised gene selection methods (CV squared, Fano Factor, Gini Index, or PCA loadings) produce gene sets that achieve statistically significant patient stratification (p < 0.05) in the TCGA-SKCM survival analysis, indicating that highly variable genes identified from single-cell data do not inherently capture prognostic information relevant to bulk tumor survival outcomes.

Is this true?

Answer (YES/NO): YES